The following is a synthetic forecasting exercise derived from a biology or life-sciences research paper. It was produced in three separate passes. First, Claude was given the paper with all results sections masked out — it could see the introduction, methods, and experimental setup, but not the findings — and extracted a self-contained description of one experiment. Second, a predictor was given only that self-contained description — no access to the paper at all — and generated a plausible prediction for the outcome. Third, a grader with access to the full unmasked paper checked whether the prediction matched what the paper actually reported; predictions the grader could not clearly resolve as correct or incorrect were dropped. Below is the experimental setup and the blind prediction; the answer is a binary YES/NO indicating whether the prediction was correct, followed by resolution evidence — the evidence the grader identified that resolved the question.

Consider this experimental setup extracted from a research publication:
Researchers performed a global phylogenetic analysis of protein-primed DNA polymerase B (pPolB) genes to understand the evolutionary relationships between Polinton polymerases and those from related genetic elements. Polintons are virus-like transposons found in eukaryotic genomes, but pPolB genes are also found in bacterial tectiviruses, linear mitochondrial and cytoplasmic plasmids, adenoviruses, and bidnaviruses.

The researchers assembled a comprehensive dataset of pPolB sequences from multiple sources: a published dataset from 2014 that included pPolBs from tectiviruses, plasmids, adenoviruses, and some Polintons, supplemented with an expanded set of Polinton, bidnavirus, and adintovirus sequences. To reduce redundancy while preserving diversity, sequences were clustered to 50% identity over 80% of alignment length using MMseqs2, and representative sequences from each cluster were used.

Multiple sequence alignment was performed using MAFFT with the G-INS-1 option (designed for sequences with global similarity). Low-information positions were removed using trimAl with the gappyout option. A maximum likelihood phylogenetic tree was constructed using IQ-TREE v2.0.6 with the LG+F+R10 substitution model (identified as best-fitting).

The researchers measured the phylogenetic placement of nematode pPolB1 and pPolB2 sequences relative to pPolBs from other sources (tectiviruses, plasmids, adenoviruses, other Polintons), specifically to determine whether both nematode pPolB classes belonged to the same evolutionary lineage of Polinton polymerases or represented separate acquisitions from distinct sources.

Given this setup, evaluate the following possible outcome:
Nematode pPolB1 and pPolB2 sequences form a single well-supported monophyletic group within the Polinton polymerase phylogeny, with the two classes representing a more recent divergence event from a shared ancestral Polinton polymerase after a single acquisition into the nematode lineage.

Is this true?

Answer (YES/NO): NO